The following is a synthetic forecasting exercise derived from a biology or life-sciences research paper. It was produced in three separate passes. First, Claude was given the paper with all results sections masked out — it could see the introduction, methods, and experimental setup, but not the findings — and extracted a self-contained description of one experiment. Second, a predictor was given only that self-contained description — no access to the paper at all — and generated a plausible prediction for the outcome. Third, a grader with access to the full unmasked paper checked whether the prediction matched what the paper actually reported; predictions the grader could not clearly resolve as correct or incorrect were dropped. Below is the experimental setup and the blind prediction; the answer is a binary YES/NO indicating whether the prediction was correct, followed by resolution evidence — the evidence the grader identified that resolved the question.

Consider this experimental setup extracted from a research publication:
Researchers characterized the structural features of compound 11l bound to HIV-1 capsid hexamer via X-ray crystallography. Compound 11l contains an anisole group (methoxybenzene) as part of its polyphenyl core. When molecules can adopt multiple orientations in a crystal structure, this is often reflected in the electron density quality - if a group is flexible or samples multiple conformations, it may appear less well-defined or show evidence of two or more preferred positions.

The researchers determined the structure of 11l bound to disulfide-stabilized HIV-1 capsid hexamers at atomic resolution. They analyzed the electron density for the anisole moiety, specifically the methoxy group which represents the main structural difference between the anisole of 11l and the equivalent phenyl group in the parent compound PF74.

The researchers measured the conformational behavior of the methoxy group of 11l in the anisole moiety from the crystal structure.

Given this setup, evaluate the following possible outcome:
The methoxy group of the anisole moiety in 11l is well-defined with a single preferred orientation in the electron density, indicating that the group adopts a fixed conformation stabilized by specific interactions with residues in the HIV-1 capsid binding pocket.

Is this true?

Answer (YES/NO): NO